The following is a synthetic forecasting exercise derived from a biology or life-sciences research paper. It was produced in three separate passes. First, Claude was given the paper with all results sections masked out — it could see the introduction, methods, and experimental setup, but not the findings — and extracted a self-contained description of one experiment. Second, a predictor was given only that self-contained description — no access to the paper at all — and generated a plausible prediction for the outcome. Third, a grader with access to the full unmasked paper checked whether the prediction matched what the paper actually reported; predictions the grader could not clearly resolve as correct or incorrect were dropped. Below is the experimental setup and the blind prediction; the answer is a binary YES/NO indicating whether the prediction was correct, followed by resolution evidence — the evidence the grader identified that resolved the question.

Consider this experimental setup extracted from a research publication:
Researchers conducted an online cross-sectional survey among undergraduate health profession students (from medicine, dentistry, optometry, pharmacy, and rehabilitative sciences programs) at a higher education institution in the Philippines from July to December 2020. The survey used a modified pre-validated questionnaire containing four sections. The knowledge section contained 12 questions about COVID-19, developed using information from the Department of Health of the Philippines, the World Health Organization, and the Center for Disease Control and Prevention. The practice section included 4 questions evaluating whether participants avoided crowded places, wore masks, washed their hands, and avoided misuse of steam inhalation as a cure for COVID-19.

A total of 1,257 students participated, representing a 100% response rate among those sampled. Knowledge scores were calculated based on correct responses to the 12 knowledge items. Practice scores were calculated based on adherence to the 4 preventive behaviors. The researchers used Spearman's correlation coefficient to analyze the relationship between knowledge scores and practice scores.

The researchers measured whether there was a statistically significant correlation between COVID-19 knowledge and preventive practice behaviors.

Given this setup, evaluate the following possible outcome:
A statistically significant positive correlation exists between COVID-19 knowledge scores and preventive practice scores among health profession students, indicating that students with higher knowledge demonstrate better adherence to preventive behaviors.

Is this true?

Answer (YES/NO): YES